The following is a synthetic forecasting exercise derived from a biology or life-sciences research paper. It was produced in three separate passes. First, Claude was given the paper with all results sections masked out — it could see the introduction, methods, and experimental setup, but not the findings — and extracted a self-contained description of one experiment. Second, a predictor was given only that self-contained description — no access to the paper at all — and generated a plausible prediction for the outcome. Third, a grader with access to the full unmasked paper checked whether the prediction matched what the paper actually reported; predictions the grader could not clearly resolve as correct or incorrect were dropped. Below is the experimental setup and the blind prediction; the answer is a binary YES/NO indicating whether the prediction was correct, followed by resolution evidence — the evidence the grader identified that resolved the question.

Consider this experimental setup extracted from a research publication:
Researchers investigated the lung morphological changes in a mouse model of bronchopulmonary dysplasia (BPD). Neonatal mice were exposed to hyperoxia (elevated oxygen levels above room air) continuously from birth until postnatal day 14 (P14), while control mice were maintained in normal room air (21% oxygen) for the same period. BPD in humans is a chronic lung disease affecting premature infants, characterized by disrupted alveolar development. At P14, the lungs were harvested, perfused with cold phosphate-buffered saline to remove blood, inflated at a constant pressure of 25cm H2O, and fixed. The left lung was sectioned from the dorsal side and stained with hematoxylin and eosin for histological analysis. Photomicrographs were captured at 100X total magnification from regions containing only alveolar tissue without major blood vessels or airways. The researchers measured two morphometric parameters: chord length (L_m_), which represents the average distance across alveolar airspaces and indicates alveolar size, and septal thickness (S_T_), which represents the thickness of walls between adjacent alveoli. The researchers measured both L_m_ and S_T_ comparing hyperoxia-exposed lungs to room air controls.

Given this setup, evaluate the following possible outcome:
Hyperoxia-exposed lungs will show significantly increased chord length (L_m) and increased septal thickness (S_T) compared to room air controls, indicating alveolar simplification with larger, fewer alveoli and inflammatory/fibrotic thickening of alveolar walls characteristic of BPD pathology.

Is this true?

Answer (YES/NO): NO